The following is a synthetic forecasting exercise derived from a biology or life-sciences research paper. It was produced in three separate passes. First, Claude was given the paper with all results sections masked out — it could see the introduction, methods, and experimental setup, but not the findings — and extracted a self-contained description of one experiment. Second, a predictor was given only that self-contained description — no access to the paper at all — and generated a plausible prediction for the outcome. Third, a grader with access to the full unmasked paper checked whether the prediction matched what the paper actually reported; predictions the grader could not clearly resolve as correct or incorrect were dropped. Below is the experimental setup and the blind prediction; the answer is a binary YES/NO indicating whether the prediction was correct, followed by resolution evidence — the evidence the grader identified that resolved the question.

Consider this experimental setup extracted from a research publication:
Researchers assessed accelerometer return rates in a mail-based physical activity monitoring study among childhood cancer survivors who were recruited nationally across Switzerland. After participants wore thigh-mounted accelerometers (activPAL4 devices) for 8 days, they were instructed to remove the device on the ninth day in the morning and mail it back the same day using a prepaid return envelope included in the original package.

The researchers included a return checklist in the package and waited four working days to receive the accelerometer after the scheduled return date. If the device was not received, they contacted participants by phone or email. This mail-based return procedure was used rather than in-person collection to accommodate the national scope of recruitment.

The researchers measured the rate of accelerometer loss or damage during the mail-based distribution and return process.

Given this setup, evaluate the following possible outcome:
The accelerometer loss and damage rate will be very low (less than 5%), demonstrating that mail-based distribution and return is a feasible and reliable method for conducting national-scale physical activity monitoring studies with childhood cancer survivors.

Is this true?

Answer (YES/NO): NO